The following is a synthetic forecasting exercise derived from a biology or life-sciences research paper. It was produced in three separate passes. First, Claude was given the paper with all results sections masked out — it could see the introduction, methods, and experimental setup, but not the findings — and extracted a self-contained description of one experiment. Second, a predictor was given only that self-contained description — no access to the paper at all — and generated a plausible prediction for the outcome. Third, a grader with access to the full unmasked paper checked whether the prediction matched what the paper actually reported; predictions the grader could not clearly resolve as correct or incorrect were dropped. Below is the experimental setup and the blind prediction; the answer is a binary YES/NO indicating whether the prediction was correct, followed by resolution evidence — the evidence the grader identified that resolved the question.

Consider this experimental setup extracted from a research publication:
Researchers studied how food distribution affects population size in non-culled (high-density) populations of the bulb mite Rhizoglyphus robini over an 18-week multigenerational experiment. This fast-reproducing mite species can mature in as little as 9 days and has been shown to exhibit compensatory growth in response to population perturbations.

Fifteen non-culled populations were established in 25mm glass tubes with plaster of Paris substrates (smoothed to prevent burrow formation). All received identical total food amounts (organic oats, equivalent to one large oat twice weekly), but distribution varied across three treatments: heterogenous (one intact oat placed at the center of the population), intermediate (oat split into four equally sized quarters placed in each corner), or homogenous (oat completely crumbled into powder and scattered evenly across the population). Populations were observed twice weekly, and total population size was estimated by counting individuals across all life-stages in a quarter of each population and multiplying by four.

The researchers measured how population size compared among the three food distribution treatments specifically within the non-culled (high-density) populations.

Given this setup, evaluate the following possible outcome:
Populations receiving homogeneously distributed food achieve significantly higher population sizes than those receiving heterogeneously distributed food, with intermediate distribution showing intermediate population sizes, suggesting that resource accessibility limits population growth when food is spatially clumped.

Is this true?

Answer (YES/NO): NO